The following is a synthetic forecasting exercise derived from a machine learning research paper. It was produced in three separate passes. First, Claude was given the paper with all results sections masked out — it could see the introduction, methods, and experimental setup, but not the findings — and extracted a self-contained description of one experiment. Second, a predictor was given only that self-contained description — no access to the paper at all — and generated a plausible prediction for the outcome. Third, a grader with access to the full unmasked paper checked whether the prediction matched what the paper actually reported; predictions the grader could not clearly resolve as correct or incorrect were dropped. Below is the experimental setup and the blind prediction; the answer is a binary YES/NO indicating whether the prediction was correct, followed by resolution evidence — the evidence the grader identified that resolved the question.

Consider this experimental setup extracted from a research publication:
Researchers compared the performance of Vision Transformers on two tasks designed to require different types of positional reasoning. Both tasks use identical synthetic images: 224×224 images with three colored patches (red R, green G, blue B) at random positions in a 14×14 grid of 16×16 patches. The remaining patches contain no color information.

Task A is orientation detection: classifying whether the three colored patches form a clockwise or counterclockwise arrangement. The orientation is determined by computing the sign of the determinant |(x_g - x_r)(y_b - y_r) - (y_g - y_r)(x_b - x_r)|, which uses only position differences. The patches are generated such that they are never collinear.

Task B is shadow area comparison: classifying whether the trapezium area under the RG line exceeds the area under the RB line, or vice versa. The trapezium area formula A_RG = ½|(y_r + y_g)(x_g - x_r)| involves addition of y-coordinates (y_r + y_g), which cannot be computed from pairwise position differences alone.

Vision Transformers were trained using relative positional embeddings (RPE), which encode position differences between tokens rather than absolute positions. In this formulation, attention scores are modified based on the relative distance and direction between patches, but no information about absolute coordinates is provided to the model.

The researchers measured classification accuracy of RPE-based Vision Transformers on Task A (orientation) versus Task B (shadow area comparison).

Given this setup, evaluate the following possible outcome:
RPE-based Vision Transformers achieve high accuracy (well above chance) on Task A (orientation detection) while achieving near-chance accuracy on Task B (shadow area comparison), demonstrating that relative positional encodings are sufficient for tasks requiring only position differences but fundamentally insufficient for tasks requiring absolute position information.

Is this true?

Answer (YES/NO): NO